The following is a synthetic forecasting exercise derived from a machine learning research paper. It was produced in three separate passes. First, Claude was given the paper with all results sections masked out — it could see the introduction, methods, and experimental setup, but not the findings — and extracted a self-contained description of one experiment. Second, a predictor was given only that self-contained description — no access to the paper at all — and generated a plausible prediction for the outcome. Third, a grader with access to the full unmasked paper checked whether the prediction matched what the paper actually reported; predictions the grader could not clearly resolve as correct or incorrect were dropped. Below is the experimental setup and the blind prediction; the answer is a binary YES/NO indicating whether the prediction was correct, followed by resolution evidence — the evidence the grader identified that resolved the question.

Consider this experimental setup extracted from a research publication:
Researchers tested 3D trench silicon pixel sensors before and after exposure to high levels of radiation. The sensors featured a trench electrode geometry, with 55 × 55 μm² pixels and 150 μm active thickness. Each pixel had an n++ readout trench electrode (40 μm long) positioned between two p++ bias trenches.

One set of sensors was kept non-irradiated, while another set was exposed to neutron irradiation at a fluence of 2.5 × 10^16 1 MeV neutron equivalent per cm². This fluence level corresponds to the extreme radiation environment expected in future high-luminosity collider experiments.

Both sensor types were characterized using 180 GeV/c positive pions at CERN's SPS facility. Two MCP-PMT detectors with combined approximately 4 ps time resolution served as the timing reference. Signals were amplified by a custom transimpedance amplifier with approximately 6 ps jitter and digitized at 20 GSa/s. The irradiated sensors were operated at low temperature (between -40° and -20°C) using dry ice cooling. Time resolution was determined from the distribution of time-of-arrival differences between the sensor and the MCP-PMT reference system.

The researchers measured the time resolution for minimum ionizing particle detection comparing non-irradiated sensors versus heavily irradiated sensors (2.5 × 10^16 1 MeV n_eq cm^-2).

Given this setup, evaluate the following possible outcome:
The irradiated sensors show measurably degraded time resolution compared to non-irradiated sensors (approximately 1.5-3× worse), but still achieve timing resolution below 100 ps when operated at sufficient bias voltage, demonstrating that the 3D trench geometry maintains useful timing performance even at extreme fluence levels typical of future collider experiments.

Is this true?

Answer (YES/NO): NO